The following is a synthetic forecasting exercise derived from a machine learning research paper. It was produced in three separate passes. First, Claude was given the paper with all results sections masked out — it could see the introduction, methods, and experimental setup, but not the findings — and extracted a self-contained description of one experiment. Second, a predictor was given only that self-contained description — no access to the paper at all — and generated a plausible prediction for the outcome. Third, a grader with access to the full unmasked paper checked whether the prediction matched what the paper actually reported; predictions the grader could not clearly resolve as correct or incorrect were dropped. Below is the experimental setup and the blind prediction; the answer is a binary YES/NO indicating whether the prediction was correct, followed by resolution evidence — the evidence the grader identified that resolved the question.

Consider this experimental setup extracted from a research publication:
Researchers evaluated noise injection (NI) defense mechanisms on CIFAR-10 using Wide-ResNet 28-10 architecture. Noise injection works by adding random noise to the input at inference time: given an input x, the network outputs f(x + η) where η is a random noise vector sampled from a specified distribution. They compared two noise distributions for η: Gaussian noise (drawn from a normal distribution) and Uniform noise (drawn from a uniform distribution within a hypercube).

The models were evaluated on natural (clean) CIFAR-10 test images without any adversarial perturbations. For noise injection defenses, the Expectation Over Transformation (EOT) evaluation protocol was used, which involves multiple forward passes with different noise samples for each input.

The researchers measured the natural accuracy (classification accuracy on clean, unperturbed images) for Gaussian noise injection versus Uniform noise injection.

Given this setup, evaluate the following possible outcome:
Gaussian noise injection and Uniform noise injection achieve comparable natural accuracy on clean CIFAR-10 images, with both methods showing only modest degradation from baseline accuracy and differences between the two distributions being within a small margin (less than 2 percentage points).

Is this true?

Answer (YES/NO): NO